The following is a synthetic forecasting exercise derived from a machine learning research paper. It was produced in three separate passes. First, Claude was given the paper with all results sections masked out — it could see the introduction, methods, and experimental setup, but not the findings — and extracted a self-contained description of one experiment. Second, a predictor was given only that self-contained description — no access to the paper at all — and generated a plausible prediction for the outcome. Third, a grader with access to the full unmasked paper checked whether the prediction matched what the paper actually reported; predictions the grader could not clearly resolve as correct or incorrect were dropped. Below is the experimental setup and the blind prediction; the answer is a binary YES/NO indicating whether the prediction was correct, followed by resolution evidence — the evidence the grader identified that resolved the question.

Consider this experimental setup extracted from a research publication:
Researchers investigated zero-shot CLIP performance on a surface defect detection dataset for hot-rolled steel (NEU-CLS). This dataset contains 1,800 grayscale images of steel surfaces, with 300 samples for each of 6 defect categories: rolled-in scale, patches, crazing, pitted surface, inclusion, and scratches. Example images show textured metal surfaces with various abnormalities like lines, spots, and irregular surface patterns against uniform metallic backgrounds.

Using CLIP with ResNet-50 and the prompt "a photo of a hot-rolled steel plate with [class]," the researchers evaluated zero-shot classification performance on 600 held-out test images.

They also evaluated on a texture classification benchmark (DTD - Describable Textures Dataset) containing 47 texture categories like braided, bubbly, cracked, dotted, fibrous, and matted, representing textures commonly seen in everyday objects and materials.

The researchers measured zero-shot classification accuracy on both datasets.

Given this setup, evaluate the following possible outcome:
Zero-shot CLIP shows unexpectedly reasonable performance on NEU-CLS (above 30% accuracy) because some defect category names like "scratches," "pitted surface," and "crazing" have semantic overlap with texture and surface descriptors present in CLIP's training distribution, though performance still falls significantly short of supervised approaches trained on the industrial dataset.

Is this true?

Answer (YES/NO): NO